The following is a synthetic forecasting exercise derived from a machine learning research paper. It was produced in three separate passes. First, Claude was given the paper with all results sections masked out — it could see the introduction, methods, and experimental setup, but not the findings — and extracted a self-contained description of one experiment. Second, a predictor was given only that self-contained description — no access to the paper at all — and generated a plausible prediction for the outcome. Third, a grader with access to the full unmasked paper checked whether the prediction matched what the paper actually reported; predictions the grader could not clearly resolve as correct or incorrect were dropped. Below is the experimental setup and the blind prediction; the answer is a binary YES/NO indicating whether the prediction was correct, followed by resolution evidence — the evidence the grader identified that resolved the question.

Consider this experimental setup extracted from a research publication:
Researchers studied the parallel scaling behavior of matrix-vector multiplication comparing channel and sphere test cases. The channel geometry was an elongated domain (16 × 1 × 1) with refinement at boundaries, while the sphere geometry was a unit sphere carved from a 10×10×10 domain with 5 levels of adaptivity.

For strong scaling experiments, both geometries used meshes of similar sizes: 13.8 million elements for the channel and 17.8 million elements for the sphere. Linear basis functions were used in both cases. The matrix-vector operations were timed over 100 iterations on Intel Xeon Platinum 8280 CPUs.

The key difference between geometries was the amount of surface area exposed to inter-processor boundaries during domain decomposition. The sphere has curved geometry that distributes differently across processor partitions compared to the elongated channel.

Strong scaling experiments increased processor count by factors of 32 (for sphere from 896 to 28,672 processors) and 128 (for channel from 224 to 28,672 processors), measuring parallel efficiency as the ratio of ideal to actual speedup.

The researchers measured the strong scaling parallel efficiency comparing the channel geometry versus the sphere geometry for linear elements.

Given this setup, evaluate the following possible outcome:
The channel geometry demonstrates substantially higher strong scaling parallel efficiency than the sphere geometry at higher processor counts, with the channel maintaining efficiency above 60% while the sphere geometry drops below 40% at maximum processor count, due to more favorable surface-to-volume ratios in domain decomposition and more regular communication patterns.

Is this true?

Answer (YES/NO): NO